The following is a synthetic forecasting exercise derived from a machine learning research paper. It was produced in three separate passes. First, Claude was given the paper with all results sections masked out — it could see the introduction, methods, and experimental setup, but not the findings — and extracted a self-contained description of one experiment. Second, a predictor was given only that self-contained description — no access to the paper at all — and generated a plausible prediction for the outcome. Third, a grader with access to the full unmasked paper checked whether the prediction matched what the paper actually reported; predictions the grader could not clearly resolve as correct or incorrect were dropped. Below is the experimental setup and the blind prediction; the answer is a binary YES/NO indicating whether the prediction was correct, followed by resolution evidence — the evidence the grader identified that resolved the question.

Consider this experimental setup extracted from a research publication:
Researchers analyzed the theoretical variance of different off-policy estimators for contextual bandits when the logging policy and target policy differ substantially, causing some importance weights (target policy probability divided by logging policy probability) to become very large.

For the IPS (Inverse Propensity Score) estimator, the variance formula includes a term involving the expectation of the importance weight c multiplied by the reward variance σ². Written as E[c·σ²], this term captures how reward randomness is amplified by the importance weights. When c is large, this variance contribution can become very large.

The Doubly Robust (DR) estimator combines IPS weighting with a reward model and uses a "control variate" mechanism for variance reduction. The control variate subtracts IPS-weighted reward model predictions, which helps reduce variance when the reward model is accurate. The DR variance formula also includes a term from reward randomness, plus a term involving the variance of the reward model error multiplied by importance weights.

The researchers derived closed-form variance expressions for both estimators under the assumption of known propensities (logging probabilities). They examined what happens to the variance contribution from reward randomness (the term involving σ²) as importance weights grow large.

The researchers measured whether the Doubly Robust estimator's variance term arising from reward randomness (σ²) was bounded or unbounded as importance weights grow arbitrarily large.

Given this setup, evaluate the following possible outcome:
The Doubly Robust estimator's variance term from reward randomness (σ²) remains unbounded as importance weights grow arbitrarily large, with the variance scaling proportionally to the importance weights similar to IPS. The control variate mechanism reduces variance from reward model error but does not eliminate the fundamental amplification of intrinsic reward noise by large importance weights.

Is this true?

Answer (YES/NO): YES